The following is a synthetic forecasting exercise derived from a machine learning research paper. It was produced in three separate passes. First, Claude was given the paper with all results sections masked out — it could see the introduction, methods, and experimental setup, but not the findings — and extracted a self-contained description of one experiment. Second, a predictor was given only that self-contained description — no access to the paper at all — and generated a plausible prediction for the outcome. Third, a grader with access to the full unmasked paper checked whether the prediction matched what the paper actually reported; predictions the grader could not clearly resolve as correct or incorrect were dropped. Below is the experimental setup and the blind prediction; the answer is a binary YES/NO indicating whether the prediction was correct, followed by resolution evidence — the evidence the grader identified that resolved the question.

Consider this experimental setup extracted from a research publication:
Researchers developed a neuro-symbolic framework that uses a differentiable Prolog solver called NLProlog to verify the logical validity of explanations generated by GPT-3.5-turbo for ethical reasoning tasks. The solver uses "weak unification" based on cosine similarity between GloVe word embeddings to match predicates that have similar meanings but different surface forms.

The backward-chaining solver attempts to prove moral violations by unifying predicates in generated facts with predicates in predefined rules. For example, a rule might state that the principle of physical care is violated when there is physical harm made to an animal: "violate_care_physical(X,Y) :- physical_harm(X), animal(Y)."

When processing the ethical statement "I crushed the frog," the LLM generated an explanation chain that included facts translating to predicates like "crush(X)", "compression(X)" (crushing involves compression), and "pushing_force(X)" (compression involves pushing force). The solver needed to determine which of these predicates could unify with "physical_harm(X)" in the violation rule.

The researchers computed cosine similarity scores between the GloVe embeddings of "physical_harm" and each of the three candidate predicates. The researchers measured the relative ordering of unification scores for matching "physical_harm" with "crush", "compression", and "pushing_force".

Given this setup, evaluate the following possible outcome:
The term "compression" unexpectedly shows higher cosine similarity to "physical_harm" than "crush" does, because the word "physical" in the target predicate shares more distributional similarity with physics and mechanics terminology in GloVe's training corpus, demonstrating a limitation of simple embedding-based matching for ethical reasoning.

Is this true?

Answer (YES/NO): YES